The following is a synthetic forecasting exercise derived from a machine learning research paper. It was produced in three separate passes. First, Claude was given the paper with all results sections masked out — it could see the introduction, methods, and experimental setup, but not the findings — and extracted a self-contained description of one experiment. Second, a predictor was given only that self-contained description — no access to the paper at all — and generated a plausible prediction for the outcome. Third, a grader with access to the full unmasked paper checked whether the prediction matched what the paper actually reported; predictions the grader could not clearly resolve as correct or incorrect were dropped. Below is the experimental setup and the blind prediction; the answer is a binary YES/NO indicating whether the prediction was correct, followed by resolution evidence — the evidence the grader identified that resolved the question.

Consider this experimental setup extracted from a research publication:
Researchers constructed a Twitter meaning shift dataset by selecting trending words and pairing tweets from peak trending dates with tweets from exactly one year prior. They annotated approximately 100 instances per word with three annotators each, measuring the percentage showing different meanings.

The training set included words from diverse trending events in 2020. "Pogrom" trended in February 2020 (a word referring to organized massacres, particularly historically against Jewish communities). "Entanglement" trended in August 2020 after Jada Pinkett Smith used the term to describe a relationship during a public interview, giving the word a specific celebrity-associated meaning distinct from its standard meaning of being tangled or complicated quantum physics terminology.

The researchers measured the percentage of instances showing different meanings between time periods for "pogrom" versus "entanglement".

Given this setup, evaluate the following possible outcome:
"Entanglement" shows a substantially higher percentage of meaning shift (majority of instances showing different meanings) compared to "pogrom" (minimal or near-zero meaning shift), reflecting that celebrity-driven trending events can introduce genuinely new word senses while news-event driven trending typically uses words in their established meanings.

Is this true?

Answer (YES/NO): YES